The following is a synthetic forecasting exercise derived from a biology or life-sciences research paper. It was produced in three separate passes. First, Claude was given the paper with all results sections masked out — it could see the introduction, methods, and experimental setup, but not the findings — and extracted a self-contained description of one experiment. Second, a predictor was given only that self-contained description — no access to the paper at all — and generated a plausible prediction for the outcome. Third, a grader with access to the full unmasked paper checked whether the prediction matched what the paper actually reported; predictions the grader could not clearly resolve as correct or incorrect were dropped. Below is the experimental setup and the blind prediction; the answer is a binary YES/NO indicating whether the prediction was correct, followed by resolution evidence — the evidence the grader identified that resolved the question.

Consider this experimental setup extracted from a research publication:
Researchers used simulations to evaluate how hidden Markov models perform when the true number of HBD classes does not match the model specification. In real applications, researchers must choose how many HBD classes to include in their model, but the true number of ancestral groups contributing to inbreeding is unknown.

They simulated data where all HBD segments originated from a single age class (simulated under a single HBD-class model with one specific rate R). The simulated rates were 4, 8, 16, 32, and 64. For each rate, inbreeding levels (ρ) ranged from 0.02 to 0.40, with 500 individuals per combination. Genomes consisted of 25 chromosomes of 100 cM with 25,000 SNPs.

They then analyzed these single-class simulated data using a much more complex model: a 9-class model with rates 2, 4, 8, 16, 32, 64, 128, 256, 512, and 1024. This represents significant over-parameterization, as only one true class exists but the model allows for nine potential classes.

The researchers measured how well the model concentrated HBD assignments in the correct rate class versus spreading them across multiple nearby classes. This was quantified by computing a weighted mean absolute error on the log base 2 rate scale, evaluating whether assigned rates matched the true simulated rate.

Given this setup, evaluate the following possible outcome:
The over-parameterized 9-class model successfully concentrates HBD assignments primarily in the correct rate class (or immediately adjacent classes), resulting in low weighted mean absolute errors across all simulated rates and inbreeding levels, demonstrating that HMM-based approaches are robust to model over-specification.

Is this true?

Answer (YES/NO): NO